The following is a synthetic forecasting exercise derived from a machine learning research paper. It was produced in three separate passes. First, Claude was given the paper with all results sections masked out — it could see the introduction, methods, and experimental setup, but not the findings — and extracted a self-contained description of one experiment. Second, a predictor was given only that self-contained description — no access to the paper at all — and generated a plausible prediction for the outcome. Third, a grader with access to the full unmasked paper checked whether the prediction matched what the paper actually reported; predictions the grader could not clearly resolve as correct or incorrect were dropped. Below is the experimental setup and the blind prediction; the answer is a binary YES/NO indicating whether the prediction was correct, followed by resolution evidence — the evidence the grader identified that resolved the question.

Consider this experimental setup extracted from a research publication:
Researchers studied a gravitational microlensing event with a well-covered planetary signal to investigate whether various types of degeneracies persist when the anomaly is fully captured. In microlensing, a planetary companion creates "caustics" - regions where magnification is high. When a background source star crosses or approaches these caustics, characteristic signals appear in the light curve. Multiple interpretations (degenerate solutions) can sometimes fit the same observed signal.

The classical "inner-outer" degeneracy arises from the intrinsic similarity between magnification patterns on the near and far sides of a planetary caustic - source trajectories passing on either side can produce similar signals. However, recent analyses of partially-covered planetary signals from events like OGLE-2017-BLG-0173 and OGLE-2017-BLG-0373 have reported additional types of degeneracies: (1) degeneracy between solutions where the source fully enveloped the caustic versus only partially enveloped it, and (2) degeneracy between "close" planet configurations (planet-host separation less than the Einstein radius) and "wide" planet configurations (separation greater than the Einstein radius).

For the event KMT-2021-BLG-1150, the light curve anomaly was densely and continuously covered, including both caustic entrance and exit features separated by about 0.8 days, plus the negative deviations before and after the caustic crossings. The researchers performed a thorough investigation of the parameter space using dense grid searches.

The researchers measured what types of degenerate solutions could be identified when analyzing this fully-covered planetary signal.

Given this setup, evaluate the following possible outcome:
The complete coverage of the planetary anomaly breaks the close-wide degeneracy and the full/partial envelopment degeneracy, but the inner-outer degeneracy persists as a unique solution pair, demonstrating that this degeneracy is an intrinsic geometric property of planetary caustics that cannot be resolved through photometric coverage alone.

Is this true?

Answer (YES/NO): YES